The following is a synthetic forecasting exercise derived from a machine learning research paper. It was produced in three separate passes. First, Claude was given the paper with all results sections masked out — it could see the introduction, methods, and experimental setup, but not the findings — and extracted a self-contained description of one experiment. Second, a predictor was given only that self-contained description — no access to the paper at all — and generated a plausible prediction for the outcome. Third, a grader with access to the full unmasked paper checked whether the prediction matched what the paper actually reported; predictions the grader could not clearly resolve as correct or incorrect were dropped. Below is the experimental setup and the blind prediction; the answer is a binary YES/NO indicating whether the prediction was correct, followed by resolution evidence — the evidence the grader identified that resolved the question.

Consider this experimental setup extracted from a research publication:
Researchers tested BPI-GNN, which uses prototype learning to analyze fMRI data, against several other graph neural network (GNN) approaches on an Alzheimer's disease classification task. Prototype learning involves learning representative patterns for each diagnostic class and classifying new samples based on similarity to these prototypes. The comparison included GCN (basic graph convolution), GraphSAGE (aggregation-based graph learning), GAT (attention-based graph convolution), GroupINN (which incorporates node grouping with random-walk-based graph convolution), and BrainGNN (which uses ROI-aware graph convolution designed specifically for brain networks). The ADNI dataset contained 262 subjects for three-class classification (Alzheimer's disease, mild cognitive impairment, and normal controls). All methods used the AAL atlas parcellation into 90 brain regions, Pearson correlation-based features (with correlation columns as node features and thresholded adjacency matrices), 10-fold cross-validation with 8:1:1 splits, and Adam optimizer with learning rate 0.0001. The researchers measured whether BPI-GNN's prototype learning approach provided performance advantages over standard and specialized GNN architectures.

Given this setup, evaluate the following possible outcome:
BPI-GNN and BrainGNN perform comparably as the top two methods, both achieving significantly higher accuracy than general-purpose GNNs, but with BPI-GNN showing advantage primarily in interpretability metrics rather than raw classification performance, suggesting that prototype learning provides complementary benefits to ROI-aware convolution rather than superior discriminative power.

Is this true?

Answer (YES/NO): NO